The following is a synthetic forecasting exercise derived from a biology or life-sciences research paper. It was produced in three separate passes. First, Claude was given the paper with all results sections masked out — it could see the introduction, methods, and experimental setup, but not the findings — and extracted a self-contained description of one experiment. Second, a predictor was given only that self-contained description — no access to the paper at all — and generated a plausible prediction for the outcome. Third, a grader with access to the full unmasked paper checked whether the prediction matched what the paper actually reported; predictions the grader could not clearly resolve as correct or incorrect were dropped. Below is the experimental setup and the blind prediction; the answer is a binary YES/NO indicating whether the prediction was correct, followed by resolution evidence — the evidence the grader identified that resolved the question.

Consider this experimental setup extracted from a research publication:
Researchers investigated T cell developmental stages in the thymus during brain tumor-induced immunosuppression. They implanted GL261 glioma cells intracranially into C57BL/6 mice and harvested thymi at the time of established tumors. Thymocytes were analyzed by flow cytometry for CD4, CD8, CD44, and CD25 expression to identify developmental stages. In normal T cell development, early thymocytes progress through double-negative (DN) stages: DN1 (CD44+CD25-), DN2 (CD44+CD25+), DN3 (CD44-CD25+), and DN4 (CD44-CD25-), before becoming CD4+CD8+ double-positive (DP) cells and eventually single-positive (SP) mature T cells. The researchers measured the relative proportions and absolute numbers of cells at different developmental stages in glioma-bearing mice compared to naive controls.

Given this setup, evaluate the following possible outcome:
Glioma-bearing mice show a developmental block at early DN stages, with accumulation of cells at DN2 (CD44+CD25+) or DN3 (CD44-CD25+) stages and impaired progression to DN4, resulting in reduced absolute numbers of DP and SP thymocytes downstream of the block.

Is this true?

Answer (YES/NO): NO